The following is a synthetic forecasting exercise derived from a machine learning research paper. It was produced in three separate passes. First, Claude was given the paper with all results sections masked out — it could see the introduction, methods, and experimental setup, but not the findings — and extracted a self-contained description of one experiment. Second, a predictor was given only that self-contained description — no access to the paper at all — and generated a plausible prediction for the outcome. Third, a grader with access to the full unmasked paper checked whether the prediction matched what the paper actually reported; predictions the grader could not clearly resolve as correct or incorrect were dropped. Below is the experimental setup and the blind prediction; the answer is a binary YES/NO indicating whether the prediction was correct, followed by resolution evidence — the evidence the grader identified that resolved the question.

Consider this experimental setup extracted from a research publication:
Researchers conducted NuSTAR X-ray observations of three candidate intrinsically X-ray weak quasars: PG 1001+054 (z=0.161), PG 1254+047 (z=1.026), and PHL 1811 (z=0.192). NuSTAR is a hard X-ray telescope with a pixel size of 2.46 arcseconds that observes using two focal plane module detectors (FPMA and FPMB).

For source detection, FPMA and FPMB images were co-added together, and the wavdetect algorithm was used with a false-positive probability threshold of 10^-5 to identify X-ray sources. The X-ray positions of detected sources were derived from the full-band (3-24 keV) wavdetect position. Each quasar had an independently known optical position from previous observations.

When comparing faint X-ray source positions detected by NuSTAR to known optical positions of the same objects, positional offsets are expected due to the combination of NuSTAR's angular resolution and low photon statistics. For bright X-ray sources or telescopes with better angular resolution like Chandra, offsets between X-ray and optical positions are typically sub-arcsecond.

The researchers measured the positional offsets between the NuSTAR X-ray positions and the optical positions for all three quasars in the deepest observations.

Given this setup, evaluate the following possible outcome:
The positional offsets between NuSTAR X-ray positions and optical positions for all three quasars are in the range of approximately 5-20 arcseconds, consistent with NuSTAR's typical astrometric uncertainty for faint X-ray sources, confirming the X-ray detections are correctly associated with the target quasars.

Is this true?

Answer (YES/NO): NO